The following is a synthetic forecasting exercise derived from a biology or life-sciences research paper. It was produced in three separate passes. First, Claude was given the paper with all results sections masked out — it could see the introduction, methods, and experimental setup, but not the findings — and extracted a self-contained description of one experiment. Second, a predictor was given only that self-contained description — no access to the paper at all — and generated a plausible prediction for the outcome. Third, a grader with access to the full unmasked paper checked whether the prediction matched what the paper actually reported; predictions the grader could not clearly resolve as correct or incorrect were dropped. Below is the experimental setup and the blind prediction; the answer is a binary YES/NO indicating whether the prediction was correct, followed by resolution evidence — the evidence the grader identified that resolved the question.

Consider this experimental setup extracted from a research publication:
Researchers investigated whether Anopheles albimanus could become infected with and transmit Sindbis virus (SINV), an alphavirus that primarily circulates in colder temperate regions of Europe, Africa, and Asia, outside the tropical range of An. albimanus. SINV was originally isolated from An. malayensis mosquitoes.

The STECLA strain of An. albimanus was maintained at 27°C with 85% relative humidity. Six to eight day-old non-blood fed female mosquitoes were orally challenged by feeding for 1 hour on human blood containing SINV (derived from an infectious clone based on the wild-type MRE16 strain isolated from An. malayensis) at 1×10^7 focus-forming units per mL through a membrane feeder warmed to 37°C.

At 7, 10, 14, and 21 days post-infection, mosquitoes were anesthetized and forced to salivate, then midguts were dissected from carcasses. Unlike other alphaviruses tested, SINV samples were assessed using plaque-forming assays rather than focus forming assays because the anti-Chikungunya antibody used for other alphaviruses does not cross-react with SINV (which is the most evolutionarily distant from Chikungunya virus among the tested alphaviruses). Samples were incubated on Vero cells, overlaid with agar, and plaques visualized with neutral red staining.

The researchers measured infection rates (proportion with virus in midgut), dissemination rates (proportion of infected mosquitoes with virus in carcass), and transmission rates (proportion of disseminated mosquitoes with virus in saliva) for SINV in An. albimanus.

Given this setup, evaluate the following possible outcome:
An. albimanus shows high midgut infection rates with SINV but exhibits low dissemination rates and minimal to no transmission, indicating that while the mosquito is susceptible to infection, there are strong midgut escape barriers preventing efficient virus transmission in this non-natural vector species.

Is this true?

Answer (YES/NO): NO